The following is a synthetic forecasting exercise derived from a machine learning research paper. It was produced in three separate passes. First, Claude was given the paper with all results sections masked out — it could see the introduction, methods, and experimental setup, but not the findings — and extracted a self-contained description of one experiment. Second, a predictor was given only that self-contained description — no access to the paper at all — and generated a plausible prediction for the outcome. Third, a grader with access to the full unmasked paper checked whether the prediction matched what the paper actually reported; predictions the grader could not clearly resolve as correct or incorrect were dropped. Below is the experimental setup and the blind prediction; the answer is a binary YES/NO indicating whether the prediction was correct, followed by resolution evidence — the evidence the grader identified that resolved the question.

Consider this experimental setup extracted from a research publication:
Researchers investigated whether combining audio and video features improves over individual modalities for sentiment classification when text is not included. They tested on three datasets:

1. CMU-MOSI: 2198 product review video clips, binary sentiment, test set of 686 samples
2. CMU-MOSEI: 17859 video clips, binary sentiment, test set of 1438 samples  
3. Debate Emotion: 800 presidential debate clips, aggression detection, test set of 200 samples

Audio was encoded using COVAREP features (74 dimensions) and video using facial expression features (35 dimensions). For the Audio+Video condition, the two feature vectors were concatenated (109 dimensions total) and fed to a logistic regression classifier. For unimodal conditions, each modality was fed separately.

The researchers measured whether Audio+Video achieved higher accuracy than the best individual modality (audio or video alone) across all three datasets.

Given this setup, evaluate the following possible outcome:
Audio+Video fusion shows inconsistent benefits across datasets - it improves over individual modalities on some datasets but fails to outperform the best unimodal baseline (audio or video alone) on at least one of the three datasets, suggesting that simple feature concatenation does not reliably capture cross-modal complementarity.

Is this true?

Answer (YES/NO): YES